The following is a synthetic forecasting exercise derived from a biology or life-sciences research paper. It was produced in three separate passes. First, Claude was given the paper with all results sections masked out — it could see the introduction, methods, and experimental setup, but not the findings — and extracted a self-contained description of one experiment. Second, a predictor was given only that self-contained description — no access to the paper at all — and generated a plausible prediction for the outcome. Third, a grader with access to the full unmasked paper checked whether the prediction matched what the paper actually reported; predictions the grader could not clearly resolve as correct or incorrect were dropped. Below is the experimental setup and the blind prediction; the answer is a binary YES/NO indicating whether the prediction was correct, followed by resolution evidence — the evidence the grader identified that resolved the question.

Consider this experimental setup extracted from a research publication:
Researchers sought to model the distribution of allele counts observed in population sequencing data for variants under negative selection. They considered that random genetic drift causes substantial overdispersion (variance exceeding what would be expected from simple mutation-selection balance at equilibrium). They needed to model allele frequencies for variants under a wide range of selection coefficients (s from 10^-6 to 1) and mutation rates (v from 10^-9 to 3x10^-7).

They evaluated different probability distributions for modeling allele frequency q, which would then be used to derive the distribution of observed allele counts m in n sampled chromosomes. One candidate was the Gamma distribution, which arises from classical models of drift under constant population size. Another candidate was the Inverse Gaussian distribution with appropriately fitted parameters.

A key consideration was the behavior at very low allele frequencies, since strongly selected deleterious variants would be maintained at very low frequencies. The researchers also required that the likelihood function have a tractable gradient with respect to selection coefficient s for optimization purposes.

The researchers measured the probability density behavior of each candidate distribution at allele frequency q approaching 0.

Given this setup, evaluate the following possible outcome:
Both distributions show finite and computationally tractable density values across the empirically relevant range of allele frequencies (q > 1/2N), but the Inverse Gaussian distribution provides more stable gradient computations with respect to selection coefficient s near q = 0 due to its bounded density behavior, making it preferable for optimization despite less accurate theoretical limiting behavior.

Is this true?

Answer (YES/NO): NO